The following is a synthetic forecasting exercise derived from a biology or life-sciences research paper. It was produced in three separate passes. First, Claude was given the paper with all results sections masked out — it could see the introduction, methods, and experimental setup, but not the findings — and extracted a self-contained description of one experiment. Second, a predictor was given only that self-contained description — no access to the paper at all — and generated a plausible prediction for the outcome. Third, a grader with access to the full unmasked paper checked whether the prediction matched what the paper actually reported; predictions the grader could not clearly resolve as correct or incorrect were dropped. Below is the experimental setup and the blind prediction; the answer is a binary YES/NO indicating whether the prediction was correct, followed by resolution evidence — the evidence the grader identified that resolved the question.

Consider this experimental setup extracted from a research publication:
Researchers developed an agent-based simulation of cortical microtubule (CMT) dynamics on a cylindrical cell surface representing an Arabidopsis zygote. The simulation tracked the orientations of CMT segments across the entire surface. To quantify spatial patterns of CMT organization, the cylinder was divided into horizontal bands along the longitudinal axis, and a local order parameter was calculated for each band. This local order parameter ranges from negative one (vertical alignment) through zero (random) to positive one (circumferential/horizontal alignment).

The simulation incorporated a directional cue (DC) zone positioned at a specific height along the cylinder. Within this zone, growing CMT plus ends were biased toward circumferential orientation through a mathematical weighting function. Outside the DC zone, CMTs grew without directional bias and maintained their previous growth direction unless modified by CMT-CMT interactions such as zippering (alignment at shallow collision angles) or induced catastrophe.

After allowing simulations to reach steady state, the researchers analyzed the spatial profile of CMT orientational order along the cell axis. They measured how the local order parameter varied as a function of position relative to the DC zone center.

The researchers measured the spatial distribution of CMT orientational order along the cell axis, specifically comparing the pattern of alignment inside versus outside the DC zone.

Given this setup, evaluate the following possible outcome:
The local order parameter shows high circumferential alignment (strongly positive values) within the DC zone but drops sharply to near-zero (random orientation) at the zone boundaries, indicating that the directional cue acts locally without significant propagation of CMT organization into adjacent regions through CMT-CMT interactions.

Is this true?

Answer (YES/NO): NO